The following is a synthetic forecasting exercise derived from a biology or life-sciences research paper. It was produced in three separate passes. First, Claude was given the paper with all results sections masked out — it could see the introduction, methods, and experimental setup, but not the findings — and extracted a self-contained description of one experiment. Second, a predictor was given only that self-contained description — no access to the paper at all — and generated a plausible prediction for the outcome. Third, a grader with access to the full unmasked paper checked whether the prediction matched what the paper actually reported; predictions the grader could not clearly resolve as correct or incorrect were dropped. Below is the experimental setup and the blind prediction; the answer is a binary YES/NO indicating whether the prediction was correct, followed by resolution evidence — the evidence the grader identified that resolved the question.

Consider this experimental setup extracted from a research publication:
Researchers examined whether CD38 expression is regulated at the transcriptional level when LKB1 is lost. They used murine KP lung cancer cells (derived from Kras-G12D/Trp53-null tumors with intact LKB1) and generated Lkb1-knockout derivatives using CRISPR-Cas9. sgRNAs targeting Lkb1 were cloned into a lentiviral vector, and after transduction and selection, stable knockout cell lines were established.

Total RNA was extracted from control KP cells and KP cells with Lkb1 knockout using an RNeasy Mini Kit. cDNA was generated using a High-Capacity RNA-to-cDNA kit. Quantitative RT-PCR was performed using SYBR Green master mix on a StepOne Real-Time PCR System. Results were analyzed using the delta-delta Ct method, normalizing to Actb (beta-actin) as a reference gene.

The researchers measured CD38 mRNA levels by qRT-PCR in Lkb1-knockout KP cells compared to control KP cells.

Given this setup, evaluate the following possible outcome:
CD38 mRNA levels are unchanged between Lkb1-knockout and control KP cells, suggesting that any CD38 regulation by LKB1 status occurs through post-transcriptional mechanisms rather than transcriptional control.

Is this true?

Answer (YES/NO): NO